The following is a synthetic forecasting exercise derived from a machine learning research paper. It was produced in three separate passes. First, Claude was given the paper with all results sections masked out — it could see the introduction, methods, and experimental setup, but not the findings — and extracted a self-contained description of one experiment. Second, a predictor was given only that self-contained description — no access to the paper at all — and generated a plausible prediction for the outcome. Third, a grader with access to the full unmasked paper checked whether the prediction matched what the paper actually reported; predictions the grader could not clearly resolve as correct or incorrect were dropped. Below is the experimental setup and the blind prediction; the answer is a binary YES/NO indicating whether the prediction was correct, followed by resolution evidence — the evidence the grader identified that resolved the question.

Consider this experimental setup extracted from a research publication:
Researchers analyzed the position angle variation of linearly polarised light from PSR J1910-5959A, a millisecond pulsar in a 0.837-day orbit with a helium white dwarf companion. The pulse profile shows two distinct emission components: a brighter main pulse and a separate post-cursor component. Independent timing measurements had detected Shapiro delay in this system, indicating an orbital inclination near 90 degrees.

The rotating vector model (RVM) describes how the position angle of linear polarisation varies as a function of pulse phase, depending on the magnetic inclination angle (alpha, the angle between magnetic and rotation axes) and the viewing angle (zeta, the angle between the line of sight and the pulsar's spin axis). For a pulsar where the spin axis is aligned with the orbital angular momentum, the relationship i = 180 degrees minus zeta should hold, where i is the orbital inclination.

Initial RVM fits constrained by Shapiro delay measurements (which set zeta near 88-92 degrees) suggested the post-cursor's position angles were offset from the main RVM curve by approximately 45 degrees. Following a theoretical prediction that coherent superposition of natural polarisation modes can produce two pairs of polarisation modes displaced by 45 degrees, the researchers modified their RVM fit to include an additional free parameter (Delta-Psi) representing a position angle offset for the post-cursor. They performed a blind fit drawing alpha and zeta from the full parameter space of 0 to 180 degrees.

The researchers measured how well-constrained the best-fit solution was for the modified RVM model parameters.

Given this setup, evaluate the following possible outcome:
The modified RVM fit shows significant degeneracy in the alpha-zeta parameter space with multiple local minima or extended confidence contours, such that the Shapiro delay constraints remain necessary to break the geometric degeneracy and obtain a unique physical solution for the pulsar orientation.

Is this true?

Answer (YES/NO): NO